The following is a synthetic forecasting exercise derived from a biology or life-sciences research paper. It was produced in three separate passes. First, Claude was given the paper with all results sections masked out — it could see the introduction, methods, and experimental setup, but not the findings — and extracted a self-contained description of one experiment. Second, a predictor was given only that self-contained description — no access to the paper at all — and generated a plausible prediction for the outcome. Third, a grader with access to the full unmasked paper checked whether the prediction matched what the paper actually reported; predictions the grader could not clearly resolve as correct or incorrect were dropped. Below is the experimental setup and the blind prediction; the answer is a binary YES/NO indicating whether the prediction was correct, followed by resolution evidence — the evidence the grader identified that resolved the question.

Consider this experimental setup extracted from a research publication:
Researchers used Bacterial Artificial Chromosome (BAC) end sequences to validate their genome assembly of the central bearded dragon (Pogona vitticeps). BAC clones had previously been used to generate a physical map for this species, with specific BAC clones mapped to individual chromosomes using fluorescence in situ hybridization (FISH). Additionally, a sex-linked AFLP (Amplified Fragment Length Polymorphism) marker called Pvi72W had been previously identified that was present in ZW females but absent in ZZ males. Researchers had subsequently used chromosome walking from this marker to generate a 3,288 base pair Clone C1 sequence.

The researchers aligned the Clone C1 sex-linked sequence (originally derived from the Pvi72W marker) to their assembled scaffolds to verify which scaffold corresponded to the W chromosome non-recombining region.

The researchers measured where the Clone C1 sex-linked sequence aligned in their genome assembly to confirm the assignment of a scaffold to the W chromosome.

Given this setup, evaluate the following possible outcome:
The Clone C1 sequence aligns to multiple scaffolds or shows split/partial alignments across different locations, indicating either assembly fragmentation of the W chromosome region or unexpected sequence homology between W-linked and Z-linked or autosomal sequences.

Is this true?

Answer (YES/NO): NO